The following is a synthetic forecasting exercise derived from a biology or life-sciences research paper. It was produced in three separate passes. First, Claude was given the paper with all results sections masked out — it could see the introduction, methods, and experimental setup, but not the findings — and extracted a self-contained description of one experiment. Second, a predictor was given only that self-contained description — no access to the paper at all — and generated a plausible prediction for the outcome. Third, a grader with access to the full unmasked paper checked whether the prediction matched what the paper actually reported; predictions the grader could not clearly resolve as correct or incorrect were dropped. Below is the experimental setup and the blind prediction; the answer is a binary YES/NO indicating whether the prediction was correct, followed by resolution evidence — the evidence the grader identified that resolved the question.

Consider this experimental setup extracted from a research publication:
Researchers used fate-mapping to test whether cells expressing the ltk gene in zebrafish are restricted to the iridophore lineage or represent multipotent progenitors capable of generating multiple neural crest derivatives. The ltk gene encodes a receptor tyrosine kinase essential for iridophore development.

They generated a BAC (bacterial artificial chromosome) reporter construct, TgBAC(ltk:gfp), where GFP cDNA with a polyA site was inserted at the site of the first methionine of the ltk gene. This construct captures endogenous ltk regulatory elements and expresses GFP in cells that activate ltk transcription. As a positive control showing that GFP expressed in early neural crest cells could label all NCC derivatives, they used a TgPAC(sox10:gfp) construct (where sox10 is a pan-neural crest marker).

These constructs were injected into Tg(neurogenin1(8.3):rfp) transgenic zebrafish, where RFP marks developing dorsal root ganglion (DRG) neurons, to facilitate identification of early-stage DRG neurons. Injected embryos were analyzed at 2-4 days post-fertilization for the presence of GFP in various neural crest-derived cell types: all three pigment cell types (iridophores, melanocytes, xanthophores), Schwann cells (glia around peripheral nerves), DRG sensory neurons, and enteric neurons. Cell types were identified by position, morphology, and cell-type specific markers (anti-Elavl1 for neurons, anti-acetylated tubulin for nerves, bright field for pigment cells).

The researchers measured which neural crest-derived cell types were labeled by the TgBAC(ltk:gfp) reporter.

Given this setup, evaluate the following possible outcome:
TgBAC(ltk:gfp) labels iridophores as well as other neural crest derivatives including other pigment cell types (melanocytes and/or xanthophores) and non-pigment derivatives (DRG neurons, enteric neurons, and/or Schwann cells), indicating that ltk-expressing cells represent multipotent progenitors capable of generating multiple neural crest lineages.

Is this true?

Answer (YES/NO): YES